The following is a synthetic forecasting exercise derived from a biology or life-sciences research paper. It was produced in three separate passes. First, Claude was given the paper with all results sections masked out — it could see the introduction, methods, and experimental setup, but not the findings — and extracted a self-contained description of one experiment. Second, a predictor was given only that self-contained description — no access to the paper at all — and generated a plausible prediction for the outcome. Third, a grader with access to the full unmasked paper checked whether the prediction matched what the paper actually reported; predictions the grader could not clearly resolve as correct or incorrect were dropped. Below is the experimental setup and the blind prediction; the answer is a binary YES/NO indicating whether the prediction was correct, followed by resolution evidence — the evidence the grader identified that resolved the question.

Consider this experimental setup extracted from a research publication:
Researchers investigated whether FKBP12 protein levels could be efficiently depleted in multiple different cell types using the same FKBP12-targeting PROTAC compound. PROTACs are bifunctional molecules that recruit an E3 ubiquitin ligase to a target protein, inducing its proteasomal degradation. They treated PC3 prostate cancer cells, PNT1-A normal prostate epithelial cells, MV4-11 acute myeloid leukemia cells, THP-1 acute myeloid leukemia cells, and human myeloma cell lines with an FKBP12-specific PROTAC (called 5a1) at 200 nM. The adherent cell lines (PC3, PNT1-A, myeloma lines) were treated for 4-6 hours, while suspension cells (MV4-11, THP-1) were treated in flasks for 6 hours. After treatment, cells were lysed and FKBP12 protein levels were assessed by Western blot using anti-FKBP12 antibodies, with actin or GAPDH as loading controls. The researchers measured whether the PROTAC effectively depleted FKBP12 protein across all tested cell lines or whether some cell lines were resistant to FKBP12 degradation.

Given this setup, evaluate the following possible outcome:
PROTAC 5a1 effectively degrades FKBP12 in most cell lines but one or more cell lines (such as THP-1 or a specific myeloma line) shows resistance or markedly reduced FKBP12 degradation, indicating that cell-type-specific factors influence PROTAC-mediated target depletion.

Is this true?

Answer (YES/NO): NO